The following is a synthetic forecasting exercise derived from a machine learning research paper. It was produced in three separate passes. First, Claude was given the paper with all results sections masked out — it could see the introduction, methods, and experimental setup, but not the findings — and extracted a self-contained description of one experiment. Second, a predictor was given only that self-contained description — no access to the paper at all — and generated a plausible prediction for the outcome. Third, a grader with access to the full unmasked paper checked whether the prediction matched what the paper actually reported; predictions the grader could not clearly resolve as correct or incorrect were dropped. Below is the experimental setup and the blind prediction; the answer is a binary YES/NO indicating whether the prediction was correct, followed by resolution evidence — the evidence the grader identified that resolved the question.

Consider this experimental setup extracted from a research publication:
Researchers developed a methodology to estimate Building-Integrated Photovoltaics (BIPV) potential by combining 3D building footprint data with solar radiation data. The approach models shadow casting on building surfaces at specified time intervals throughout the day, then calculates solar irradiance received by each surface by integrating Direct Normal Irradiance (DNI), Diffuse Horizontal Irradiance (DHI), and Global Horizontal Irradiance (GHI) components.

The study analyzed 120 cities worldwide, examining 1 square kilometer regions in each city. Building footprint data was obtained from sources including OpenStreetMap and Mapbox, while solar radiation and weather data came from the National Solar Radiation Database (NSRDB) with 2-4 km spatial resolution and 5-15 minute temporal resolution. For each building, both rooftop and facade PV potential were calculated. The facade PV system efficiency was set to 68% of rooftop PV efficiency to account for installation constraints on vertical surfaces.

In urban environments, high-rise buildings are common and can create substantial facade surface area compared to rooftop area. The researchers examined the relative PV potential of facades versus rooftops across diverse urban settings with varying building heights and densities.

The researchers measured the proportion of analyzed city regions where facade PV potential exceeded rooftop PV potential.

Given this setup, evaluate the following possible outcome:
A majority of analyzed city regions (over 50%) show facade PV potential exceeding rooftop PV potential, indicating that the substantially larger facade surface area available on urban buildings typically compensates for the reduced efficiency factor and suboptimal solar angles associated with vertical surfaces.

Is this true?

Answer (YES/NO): NO